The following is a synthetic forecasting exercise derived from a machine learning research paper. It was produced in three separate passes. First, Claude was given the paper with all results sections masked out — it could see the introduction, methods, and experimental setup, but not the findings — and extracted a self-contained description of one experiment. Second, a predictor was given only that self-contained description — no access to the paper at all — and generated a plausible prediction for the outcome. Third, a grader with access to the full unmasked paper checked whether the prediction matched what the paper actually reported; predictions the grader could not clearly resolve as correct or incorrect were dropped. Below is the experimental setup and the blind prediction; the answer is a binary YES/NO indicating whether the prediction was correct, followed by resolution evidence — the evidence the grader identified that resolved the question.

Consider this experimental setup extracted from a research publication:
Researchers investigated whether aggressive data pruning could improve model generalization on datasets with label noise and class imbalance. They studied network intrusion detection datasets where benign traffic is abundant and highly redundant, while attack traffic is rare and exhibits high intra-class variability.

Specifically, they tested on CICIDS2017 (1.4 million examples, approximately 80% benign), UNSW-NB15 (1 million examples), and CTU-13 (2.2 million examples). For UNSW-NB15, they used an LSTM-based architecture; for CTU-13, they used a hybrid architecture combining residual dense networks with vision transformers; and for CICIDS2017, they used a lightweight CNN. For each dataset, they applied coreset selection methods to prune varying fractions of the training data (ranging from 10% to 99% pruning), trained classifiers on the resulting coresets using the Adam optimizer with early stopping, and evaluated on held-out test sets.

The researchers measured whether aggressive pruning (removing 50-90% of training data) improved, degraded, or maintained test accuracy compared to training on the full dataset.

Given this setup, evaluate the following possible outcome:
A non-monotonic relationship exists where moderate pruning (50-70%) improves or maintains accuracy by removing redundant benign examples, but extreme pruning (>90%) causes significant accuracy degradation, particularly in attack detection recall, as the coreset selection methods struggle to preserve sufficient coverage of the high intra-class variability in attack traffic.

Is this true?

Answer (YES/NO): NO